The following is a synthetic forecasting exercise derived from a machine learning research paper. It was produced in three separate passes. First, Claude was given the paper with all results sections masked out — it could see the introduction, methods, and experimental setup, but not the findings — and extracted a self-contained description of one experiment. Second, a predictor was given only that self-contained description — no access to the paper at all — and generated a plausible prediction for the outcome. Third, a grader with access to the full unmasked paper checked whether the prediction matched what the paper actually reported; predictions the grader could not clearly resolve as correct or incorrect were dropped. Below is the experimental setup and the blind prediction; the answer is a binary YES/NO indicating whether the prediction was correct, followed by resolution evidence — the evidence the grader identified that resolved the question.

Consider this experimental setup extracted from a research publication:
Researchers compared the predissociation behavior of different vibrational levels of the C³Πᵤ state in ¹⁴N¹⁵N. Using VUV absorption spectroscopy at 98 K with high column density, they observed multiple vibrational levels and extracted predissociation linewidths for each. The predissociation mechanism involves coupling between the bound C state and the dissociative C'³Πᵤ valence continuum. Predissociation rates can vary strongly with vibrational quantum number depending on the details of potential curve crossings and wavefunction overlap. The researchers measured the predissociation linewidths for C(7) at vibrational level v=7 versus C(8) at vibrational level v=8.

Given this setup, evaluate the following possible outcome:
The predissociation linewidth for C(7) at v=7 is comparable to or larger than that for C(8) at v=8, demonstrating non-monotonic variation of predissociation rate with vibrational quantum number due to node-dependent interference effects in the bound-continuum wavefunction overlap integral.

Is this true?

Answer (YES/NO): NO